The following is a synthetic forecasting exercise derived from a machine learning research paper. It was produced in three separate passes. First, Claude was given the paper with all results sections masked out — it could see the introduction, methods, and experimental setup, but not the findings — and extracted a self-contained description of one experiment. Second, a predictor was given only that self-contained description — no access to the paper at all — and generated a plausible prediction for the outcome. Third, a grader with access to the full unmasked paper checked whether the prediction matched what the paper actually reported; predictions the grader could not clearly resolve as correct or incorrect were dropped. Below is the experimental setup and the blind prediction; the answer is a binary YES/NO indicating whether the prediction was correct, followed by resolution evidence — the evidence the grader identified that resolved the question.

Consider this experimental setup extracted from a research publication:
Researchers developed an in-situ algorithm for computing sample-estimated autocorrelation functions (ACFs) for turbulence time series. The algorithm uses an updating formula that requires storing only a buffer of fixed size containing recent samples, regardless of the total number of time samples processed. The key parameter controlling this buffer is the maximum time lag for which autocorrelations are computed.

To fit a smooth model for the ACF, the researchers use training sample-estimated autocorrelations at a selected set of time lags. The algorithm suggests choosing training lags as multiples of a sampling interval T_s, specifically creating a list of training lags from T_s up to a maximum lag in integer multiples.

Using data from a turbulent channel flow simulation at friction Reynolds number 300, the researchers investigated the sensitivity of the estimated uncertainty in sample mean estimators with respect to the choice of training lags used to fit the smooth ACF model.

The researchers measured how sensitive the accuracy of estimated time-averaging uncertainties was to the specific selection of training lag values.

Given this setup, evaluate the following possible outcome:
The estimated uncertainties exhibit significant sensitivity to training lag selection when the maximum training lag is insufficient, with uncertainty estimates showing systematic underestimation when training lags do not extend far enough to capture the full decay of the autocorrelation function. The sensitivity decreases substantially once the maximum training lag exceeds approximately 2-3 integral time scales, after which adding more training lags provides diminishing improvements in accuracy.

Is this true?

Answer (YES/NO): NO